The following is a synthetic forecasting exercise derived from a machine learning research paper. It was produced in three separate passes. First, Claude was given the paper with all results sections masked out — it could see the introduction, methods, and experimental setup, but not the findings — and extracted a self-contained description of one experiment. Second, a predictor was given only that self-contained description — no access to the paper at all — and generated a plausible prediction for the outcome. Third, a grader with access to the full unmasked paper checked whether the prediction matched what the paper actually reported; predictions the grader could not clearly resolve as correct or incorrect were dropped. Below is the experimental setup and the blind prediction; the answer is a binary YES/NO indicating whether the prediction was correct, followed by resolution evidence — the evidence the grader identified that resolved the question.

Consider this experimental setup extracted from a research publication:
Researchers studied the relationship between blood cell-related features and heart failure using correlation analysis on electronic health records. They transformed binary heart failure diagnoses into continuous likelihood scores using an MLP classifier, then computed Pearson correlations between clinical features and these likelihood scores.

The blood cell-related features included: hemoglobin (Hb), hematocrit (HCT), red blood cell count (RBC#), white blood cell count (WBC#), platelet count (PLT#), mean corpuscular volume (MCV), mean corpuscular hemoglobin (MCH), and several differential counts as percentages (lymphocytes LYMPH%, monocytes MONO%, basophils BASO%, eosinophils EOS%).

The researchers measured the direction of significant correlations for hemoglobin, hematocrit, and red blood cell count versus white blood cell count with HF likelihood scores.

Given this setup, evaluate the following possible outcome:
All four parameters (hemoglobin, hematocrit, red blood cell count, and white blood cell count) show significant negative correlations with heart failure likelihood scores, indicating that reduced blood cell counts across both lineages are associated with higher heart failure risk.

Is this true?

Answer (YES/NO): NO